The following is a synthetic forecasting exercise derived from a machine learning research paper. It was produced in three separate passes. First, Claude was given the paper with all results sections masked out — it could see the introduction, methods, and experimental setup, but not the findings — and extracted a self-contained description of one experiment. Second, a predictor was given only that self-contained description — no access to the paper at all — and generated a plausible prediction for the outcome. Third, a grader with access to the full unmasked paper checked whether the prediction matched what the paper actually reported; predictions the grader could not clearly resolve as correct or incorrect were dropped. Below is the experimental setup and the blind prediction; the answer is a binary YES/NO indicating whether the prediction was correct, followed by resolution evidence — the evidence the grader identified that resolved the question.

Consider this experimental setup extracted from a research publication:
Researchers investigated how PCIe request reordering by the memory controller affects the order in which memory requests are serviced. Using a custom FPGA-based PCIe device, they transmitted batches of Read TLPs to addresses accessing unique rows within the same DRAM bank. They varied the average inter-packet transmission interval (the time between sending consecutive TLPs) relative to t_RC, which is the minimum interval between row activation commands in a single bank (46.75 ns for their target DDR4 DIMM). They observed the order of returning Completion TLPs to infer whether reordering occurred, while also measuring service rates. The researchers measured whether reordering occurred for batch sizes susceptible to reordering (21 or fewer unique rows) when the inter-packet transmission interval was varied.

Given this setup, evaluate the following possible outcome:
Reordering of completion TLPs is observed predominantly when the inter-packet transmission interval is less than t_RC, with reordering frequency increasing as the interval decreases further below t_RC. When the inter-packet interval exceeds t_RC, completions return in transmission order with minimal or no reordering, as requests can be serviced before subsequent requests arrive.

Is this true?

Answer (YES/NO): NO